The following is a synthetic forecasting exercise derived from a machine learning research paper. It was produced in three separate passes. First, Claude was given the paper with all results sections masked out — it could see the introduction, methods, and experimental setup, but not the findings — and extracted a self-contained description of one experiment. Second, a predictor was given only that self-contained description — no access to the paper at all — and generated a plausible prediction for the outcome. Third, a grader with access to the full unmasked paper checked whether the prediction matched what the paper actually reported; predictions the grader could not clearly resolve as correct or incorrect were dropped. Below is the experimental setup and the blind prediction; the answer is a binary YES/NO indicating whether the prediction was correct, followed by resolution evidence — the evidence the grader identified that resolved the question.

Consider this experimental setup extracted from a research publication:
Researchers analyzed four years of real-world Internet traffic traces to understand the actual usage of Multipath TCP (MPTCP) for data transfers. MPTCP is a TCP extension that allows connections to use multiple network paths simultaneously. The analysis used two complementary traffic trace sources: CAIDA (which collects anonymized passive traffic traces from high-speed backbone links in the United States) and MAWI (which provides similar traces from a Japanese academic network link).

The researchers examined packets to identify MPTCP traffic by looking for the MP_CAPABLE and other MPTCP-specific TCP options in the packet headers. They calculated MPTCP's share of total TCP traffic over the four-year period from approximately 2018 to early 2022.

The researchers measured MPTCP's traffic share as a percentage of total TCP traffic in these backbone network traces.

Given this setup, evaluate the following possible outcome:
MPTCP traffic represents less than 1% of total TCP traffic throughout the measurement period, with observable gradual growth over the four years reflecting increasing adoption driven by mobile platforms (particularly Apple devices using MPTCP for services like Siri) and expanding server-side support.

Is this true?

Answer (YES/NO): YES